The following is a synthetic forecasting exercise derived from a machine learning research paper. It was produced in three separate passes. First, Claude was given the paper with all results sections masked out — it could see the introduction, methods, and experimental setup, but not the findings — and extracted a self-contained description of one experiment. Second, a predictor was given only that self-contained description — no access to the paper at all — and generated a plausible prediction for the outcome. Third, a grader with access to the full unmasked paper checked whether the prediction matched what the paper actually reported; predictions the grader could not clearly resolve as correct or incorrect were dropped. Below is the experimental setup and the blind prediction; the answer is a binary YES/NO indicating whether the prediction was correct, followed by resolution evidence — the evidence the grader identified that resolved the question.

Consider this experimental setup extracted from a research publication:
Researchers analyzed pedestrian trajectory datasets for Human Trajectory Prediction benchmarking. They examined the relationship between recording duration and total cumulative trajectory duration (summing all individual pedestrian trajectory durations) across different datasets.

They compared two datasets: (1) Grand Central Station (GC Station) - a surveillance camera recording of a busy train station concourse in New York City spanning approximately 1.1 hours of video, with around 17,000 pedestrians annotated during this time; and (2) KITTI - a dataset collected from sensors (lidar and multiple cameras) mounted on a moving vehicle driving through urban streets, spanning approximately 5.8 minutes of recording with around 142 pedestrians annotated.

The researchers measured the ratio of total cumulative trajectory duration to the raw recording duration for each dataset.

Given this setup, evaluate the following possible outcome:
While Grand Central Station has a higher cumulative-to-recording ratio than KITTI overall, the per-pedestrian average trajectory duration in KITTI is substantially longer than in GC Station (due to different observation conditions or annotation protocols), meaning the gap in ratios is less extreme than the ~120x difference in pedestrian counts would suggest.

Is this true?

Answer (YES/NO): NO